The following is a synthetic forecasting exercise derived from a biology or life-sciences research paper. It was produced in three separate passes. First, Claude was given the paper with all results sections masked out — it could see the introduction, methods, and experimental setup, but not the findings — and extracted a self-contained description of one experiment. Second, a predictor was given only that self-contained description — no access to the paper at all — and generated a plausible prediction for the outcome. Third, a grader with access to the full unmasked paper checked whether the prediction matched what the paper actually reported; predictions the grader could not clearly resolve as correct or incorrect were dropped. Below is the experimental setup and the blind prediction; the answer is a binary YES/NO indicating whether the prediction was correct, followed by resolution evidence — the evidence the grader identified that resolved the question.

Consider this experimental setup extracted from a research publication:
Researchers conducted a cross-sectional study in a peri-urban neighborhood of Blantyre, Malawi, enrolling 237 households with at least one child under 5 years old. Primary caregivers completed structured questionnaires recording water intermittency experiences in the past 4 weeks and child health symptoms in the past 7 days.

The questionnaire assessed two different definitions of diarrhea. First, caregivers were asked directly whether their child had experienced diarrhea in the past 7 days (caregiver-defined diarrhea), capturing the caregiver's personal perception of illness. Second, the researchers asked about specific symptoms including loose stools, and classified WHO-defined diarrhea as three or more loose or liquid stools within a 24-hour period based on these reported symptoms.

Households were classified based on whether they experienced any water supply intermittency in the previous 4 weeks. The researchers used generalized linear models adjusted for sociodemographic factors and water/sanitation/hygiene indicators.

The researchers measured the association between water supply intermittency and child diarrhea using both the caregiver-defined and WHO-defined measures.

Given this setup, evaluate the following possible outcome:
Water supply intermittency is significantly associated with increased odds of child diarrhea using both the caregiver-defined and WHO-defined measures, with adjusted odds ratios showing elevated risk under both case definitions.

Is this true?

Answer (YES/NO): NO